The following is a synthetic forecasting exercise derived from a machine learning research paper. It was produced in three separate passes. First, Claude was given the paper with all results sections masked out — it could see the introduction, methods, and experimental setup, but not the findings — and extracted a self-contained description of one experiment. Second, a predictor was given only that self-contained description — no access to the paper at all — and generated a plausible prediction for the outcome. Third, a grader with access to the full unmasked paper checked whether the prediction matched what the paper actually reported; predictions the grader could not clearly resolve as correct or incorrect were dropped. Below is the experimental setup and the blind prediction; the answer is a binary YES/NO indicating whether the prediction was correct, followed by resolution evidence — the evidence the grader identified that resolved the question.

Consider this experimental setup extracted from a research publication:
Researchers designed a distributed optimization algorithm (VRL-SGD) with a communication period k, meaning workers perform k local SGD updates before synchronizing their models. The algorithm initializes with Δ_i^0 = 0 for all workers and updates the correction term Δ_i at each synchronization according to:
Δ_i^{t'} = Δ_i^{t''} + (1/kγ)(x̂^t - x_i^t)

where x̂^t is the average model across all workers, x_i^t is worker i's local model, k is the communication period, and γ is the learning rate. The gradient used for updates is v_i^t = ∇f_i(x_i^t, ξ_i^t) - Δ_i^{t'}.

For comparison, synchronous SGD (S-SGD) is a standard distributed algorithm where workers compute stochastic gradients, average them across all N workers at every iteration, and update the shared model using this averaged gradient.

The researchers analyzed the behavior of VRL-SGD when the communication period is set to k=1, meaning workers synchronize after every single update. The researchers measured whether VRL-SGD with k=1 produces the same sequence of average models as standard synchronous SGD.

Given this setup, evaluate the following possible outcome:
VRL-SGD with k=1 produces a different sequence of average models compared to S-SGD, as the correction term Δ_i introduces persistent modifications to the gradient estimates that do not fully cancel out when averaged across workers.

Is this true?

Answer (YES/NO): NO